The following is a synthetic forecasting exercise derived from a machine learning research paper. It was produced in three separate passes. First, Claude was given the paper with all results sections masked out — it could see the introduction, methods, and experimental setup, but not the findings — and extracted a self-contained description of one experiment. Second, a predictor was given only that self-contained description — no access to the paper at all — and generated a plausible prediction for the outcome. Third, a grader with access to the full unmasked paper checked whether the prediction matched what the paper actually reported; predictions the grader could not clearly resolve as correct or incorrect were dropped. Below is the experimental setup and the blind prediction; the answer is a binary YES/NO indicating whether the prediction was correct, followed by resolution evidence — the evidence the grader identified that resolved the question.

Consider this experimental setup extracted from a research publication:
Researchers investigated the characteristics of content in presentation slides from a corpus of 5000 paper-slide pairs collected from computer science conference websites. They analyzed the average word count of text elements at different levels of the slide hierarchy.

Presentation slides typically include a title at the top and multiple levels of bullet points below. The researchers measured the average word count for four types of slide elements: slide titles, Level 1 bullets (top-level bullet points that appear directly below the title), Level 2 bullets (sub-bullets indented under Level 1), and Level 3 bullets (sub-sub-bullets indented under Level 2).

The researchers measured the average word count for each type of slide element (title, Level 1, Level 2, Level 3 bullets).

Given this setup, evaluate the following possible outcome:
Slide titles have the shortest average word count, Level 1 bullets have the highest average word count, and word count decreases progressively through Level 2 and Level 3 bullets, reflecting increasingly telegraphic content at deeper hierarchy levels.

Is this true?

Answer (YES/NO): YES